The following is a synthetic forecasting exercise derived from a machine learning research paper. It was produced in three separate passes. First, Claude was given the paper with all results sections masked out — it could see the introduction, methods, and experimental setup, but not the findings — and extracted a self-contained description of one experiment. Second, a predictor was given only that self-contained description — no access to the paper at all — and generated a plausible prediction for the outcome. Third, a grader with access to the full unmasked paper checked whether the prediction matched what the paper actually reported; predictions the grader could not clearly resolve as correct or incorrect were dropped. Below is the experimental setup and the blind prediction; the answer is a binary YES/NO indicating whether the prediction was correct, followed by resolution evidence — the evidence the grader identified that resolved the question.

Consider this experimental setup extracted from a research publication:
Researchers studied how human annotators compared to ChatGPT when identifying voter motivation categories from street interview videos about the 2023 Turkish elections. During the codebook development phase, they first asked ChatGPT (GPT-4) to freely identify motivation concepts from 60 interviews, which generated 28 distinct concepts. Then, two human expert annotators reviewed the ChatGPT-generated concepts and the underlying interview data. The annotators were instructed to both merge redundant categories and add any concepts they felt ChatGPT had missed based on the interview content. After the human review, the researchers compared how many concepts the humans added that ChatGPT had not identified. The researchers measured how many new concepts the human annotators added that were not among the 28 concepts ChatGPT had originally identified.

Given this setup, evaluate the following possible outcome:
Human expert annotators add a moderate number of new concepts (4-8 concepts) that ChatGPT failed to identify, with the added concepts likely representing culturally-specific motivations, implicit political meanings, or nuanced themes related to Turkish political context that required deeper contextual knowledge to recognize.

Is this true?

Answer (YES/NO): YES